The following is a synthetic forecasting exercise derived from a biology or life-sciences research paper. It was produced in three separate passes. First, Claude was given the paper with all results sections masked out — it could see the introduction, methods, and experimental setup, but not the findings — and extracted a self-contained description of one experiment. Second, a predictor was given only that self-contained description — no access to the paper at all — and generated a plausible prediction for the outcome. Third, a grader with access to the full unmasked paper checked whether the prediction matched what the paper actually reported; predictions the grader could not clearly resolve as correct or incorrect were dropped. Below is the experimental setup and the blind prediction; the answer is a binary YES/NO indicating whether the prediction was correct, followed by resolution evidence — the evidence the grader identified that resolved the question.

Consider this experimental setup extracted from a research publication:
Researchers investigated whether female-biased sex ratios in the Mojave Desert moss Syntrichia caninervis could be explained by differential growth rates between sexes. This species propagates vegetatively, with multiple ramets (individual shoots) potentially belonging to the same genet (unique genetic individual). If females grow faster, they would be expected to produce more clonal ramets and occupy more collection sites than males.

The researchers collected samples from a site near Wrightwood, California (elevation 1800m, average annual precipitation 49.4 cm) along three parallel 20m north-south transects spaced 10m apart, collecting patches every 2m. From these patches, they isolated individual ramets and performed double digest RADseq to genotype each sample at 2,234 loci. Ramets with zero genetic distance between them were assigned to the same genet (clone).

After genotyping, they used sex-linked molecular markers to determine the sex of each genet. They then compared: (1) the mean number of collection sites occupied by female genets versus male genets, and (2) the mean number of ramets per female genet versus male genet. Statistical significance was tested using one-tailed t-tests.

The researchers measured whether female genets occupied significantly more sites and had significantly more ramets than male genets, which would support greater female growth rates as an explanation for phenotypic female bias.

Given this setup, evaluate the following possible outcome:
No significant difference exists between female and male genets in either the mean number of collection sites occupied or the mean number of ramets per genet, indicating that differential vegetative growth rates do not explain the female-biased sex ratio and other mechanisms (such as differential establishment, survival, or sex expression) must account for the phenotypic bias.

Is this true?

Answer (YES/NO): YES